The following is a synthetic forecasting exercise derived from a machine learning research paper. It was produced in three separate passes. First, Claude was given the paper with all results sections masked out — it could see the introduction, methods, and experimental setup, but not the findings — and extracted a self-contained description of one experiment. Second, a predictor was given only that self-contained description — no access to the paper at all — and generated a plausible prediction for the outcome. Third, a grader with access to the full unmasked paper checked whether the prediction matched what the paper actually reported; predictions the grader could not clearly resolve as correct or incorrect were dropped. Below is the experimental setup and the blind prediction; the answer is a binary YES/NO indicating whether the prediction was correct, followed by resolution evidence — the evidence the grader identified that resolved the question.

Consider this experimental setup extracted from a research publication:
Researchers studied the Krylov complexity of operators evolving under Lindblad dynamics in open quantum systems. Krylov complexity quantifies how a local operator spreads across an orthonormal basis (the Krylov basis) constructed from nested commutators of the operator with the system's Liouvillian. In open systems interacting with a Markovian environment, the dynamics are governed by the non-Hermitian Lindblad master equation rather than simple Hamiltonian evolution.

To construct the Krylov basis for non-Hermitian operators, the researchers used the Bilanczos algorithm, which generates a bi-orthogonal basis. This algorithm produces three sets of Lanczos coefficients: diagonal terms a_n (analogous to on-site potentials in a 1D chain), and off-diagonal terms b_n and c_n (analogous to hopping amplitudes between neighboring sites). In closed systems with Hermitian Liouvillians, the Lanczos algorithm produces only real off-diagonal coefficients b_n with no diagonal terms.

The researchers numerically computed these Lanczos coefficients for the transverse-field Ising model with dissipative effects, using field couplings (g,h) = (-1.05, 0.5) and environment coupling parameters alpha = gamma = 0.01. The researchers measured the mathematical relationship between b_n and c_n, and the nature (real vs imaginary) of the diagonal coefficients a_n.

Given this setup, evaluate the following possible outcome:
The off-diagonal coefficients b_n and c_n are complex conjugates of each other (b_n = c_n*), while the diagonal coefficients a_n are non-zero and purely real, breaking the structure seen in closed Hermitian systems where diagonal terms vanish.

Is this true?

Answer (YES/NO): NO